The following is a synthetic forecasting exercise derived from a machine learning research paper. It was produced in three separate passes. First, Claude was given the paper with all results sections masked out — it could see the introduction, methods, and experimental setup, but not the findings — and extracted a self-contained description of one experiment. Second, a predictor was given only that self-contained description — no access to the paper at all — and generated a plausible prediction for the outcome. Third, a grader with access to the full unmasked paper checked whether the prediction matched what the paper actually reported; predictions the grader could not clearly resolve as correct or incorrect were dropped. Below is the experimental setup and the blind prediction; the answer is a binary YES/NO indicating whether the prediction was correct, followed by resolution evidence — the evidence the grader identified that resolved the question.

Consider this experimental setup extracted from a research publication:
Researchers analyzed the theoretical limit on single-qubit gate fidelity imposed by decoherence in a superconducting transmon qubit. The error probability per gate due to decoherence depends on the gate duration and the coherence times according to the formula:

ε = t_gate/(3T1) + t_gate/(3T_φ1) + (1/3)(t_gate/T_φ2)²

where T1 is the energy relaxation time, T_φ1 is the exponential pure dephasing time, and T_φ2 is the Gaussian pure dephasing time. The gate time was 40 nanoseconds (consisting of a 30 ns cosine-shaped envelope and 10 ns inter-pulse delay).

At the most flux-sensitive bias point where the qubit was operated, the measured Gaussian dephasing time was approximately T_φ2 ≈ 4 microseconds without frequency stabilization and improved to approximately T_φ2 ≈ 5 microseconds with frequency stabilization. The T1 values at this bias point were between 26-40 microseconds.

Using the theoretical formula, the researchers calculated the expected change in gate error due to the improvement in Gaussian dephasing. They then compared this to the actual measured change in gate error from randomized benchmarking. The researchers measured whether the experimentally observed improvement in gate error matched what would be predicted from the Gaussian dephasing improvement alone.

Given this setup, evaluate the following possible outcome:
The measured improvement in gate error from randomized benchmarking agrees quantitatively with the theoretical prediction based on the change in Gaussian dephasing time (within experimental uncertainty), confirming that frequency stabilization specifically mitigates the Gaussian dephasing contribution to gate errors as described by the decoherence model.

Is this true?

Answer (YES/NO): NO